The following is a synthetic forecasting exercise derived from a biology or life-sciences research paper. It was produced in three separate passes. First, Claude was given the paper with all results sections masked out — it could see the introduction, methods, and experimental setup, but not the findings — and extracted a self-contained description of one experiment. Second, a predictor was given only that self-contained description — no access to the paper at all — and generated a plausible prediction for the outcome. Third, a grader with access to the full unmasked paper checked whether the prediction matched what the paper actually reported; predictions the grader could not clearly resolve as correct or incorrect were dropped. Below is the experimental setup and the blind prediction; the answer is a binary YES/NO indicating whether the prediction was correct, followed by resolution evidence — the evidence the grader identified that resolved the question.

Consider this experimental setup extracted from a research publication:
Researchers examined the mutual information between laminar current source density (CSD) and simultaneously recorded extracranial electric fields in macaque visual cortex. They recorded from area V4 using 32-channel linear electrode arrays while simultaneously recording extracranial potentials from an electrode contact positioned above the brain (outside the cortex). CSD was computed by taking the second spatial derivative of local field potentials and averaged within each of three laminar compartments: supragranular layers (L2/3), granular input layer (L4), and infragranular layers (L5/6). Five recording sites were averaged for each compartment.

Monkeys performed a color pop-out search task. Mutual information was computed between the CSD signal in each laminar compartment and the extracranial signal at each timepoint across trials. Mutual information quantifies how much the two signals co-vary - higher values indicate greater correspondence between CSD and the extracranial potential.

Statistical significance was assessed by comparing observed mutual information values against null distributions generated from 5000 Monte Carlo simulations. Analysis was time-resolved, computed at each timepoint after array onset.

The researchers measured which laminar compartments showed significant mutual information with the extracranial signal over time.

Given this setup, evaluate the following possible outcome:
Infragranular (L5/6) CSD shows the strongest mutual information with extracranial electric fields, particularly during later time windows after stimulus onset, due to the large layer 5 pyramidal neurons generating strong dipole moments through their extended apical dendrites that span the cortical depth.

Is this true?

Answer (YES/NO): NO